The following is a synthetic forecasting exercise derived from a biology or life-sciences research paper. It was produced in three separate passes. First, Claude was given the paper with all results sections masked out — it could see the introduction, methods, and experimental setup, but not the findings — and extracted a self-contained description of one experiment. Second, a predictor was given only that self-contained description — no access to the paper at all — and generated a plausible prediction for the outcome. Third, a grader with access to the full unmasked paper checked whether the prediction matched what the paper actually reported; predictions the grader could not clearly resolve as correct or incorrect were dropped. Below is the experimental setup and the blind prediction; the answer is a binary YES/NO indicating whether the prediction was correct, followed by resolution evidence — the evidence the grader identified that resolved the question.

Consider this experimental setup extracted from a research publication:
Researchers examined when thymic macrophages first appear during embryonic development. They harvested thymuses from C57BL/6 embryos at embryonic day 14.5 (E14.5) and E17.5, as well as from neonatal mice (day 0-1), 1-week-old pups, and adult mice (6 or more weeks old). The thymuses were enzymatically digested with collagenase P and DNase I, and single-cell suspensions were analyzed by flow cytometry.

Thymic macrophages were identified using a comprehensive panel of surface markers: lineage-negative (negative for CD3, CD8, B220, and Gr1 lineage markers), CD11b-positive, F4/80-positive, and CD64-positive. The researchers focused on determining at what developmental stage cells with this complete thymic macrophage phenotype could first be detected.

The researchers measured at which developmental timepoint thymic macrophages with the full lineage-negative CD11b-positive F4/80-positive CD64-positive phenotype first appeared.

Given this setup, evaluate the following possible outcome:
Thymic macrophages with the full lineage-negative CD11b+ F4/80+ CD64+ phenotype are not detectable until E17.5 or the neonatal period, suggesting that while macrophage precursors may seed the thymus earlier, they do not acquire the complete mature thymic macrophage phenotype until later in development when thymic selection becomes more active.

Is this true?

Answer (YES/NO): NO